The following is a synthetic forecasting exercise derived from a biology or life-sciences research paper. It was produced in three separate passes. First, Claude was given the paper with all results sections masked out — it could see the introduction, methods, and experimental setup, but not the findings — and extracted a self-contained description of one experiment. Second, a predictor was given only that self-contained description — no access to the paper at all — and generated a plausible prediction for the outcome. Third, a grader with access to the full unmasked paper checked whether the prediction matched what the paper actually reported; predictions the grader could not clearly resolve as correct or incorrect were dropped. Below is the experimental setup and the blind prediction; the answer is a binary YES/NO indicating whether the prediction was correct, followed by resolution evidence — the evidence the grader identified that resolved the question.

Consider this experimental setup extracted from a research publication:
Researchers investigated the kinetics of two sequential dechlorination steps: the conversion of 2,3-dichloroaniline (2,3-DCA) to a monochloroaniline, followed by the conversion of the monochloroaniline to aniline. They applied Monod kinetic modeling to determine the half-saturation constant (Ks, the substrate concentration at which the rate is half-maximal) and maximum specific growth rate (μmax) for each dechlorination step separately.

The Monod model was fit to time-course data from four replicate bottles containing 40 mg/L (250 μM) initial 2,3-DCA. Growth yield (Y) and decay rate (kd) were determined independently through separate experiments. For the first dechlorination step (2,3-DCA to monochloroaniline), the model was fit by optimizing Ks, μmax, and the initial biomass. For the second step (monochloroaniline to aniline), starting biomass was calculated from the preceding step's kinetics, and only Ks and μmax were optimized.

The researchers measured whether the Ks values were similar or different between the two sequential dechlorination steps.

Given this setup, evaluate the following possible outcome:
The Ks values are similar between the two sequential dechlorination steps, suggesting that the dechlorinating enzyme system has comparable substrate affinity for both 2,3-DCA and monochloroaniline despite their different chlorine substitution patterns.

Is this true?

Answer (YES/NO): YES